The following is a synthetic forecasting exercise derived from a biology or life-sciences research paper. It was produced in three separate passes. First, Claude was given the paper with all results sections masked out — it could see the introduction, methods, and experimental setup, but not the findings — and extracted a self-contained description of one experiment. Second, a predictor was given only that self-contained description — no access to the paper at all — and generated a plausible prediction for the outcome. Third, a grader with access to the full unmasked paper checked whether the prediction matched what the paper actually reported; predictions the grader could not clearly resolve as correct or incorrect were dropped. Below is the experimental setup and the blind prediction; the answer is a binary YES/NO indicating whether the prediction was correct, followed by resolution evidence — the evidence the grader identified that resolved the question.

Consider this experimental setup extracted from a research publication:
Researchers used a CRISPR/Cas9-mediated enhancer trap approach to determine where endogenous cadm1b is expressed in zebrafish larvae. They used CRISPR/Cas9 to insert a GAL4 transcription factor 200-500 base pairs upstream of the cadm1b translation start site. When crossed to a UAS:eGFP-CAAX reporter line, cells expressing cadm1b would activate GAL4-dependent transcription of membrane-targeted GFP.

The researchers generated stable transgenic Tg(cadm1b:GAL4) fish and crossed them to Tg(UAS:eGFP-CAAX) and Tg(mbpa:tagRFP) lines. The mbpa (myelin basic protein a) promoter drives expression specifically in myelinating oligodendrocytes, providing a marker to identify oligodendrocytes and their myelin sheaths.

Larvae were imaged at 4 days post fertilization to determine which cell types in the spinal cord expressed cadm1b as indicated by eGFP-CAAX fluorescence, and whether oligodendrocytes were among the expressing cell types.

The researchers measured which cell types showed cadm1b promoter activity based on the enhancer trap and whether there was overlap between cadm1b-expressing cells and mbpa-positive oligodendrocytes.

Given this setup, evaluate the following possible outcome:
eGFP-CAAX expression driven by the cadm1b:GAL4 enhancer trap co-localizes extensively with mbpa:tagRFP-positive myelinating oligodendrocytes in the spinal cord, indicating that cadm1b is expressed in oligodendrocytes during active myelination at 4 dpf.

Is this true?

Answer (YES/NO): YES